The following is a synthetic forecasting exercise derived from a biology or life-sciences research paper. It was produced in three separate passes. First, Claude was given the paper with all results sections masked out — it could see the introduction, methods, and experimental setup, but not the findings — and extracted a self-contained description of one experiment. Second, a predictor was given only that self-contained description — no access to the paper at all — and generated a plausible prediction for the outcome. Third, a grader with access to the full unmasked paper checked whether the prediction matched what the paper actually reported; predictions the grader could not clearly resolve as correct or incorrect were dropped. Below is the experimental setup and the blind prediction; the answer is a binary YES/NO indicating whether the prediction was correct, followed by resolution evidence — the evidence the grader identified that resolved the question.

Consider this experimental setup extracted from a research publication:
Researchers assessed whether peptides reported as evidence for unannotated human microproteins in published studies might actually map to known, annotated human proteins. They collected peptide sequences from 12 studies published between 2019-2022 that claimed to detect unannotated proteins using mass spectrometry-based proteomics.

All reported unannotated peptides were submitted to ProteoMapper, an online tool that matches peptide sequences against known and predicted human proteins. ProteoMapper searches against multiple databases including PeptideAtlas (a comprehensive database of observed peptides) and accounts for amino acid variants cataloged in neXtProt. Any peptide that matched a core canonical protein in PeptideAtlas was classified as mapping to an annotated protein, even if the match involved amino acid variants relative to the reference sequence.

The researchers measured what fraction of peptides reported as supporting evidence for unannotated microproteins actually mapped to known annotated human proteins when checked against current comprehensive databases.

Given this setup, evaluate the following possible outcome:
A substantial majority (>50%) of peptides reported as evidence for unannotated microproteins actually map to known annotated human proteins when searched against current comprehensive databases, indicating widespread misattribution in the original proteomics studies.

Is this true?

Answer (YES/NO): NO